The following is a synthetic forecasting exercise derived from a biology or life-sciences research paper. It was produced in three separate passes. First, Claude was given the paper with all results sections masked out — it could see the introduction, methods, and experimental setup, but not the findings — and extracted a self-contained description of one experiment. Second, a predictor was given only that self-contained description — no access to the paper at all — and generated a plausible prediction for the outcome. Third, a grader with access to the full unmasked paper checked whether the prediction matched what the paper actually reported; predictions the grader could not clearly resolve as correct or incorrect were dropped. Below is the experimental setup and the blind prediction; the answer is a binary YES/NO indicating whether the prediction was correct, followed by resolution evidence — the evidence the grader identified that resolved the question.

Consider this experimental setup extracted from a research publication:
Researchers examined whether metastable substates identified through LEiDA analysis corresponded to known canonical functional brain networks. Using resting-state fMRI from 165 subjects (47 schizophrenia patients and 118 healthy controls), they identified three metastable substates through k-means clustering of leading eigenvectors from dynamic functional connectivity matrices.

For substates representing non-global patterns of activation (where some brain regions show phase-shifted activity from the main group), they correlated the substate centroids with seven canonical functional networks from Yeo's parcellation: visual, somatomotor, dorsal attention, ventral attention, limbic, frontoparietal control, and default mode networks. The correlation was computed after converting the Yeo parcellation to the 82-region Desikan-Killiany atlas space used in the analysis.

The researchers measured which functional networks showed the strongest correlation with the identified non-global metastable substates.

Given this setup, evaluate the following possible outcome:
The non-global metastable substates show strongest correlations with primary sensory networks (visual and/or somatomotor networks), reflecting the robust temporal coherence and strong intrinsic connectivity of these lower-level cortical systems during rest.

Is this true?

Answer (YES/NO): NO